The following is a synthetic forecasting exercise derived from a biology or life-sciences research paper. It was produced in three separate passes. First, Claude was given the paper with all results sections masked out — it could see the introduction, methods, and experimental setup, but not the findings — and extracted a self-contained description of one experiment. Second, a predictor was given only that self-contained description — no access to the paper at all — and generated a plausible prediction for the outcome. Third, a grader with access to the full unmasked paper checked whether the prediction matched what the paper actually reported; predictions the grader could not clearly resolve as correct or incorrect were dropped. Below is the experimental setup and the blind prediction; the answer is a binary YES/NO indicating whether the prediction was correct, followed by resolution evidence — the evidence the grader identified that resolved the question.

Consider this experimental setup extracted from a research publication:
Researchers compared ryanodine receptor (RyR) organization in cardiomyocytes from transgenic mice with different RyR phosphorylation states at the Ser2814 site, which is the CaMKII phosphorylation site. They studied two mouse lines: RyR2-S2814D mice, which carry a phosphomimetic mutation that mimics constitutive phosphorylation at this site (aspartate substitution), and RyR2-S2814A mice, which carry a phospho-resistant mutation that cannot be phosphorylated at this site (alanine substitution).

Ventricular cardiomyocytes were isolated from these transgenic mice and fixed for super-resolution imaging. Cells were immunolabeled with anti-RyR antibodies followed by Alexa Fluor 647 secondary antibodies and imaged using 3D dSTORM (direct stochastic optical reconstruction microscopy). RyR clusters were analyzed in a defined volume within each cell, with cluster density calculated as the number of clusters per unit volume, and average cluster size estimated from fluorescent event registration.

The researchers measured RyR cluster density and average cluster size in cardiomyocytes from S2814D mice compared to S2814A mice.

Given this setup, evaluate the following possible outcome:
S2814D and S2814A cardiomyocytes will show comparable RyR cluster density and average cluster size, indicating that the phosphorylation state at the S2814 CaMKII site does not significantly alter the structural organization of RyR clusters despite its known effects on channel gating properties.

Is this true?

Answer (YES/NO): NO